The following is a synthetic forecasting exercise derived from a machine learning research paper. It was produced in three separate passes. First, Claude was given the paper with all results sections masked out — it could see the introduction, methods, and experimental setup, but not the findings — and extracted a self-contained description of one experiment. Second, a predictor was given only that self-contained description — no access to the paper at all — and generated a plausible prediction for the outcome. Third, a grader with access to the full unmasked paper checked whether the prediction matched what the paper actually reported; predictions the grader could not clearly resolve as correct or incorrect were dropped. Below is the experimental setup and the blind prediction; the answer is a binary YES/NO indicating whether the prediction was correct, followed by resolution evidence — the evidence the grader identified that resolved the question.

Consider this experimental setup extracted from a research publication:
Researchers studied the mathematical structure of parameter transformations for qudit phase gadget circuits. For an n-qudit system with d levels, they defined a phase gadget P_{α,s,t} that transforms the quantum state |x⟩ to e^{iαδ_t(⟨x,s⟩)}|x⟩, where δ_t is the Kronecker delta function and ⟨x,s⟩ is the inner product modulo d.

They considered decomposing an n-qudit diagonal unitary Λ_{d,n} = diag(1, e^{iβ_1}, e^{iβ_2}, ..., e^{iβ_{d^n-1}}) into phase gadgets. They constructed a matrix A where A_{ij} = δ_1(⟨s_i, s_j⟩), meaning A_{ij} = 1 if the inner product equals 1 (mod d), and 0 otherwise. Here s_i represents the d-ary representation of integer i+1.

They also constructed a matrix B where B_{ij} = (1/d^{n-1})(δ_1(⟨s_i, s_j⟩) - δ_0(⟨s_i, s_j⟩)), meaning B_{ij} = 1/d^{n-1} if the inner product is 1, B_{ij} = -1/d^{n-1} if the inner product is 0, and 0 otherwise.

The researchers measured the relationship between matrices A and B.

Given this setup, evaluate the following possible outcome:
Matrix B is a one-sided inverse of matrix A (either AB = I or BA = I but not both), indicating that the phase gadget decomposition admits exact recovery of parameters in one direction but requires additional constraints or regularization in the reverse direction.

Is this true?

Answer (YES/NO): NO